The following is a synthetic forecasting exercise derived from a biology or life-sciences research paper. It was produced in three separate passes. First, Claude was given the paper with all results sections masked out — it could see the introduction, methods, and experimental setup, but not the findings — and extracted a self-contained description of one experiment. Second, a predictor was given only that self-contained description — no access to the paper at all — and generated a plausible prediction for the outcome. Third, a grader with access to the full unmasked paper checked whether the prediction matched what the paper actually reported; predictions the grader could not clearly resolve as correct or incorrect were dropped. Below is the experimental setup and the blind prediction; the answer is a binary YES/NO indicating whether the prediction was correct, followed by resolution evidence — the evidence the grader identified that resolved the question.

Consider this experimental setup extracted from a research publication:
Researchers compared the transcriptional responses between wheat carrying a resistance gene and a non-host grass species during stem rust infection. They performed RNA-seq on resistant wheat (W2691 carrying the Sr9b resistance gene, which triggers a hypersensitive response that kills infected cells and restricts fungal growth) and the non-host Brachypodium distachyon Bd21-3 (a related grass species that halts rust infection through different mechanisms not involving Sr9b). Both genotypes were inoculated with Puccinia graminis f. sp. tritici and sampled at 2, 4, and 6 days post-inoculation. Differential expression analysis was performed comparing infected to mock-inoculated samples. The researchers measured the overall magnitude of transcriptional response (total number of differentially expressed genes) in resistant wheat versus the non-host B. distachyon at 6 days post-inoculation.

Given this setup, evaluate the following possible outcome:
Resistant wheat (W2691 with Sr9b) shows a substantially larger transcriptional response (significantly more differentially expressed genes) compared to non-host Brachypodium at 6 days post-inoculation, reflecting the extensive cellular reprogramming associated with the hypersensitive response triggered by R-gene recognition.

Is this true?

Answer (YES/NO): YES